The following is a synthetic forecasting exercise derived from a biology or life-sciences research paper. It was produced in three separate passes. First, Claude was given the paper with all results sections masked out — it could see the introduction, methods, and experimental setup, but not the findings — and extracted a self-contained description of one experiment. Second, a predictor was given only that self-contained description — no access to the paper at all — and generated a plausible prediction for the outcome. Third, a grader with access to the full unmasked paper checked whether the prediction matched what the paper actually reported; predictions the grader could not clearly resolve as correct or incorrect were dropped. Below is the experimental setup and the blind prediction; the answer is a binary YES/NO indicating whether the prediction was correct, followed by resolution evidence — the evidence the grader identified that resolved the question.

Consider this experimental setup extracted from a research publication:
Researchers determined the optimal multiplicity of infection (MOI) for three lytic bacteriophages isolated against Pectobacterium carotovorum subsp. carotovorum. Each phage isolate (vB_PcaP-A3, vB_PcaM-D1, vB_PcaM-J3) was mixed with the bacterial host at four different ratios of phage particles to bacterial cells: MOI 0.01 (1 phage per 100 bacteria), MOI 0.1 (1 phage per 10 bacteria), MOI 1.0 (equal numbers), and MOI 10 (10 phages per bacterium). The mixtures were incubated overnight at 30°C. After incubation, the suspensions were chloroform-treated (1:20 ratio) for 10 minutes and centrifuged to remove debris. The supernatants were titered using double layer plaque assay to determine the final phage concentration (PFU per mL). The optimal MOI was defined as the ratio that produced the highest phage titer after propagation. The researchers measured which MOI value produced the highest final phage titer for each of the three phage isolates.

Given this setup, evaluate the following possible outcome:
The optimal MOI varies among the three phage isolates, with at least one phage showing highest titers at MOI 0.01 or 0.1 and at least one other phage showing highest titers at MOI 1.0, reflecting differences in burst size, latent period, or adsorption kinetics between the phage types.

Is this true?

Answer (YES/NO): YES